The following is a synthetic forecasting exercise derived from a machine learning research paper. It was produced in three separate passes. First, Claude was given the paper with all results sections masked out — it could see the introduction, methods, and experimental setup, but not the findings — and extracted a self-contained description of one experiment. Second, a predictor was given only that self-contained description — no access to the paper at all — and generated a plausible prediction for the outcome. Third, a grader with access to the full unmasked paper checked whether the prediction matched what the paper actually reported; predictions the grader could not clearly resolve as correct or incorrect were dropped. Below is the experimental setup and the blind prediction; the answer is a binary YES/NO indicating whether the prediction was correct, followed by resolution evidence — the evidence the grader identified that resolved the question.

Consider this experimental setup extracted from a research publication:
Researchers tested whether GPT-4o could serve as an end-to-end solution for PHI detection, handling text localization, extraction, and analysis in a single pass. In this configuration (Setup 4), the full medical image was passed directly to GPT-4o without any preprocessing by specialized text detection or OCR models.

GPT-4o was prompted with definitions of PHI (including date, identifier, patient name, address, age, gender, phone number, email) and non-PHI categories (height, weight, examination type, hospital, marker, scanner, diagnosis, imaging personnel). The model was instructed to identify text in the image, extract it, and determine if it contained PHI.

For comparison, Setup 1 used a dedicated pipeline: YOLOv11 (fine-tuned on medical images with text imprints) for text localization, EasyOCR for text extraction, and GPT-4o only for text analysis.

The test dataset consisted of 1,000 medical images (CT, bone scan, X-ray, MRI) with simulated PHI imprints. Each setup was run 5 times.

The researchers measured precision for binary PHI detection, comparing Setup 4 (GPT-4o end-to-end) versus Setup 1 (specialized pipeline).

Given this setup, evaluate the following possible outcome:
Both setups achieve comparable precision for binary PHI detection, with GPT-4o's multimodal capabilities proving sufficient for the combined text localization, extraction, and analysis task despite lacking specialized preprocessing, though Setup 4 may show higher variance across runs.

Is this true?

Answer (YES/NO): NO